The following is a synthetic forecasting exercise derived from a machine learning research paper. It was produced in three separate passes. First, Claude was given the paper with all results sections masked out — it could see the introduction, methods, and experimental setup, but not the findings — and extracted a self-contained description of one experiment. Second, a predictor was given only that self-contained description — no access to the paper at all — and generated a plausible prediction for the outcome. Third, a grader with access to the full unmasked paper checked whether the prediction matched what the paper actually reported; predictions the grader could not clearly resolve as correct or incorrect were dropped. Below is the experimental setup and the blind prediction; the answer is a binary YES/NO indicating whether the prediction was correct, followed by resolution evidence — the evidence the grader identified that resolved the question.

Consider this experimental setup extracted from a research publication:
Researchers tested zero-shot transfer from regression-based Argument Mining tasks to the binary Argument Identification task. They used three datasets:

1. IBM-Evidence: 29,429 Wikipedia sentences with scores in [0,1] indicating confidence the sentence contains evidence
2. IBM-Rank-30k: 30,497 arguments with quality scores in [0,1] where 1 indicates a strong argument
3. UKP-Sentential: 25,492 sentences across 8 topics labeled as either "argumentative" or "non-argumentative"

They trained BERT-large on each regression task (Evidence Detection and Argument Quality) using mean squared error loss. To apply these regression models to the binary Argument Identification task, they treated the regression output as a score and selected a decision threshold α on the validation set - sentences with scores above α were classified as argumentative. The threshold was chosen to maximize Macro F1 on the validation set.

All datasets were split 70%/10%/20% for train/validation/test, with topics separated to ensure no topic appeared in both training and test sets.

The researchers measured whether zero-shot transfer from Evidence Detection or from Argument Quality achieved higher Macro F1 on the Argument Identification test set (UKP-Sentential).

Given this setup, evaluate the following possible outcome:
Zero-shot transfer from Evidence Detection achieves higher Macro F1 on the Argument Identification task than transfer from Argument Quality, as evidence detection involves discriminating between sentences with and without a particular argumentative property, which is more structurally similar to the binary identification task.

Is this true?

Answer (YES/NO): YES